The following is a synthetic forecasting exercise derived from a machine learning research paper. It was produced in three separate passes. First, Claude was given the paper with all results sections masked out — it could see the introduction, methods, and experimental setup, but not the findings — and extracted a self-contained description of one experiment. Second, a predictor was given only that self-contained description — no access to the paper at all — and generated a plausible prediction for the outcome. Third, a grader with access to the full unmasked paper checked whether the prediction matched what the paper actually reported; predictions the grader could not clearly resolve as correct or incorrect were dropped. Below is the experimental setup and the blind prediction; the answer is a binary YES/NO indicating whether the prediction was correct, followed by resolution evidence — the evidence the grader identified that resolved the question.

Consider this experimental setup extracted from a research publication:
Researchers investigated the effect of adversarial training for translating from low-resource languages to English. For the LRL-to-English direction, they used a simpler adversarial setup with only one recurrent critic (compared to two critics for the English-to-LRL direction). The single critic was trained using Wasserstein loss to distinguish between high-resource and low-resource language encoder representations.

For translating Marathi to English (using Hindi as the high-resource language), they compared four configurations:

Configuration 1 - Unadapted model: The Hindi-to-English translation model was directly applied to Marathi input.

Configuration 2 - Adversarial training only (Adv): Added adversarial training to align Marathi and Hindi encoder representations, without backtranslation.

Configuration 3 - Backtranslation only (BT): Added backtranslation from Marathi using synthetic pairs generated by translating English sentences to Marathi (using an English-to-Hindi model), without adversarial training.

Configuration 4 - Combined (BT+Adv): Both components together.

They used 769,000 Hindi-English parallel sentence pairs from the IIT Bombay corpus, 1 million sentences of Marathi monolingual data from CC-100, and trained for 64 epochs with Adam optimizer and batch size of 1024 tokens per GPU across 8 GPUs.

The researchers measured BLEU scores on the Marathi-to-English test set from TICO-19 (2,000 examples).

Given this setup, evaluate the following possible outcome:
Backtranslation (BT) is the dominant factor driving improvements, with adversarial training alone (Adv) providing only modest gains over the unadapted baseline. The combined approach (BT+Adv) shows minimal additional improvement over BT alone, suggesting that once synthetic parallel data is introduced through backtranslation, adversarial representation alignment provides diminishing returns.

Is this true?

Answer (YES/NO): NO